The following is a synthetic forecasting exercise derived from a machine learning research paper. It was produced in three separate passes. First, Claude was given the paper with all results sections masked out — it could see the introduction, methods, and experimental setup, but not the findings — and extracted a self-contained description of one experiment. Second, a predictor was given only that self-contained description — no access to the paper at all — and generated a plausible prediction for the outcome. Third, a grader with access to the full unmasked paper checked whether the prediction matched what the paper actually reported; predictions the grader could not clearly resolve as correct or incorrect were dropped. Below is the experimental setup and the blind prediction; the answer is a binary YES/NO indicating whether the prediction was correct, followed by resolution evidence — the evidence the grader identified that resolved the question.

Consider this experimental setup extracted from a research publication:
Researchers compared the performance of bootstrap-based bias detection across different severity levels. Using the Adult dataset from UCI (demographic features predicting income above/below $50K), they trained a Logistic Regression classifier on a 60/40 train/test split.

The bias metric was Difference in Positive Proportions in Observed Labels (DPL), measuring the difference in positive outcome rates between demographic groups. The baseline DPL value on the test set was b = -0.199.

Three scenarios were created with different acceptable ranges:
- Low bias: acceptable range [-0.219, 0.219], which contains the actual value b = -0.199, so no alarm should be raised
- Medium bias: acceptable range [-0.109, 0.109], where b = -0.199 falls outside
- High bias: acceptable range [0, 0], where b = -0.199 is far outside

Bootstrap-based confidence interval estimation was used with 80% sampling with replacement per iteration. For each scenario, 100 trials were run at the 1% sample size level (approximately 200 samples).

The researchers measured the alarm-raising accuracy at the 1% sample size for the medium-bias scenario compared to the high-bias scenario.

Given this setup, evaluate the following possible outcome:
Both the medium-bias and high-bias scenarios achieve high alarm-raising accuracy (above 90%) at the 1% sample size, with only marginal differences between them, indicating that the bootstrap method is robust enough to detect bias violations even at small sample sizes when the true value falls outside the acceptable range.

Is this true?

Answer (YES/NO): NO